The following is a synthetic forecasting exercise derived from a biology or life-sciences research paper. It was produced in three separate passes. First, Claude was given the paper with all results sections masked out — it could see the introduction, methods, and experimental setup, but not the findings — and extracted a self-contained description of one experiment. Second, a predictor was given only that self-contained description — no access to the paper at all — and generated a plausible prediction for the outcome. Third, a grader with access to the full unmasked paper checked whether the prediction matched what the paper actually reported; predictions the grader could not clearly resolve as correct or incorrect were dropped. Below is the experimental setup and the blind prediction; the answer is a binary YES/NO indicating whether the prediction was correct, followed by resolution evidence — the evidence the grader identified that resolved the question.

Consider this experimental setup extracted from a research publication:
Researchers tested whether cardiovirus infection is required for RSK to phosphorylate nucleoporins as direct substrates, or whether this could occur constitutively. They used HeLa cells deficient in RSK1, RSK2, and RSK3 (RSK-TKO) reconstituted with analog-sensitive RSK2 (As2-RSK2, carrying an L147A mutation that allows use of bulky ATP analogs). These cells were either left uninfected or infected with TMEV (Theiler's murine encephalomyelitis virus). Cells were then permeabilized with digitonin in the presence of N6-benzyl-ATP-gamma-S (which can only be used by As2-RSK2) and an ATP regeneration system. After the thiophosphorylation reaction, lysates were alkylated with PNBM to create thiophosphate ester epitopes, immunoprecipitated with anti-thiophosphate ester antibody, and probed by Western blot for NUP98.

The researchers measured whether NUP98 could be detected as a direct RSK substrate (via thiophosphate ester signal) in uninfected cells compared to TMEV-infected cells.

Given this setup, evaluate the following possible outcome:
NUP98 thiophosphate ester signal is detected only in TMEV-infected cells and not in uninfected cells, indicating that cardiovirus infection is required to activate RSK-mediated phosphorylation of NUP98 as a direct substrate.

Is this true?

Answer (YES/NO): NO